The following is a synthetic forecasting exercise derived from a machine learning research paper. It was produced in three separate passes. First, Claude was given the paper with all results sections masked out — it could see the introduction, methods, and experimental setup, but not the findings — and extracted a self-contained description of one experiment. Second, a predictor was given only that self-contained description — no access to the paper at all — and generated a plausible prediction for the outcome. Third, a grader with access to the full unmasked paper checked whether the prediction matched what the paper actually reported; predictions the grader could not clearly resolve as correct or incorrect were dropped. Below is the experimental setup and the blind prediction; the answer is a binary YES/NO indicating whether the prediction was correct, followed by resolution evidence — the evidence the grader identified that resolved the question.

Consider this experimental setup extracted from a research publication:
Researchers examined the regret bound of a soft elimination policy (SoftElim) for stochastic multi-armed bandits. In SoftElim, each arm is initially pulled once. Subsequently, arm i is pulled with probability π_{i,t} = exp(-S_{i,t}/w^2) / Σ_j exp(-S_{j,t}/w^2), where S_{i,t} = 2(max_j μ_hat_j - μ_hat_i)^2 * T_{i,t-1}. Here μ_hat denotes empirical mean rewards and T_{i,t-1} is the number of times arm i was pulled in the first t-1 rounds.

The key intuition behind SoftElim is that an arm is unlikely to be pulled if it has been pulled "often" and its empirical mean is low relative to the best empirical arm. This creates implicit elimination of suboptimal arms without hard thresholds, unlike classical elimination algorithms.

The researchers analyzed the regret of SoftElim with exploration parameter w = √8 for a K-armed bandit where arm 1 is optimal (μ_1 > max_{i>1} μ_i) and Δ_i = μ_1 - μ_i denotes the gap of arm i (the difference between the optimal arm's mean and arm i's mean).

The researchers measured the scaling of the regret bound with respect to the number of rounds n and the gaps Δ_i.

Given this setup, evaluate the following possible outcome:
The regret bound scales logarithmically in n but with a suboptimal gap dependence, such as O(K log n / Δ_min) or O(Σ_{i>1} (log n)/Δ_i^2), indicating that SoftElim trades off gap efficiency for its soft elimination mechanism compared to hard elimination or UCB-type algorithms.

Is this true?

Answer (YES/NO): NO